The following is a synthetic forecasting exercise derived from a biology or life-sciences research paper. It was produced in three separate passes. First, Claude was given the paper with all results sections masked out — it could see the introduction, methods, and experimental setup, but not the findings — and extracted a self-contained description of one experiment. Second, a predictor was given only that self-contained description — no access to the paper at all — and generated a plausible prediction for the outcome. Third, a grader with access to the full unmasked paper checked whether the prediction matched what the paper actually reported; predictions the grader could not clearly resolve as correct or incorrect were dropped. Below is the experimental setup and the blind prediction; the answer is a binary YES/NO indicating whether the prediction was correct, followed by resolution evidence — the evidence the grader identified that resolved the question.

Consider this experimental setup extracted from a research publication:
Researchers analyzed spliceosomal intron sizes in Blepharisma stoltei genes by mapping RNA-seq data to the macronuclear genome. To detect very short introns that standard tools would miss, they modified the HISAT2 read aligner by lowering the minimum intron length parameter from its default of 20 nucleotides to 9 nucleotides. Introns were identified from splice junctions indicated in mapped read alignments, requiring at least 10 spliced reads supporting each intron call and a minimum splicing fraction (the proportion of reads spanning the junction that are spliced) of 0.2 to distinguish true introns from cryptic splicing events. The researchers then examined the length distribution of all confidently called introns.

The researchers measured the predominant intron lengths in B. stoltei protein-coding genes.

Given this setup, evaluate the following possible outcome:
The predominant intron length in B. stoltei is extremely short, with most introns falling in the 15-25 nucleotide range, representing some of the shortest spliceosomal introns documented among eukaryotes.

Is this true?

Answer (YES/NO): NO